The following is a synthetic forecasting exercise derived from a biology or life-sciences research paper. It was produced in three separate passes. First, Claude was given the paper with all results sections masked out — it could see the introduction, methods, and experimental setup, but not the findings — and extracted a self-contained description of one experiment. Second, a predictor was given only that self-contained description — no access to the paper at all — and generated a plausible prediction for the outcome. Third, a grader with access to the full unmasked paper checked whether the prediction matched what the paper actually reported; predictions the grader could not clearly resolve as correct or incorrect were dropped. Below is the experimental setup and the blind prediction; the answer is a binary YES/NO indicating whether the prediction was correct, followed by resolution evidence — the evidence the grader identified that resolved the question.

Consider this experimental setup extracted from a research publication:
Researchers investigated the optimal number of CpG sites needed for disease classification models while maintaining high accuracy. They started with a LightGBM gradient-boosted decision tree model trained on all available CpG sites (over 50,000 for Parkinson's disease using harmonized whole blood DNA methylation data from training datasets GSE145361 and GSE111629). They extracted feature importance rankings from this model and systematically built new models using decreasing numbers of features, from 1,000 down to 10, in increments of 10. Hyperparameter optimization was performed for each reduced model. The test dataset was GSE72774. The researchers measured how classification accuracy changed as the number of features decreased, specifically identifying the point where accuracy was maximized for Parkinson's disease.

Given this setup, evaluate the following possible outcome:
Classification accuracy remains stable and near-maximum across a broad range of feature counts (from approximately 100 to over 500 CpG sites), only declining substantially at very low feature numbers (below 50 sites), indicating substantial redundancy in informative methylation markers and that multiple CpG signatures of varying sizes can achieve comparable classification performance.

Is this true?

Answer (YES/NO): NO